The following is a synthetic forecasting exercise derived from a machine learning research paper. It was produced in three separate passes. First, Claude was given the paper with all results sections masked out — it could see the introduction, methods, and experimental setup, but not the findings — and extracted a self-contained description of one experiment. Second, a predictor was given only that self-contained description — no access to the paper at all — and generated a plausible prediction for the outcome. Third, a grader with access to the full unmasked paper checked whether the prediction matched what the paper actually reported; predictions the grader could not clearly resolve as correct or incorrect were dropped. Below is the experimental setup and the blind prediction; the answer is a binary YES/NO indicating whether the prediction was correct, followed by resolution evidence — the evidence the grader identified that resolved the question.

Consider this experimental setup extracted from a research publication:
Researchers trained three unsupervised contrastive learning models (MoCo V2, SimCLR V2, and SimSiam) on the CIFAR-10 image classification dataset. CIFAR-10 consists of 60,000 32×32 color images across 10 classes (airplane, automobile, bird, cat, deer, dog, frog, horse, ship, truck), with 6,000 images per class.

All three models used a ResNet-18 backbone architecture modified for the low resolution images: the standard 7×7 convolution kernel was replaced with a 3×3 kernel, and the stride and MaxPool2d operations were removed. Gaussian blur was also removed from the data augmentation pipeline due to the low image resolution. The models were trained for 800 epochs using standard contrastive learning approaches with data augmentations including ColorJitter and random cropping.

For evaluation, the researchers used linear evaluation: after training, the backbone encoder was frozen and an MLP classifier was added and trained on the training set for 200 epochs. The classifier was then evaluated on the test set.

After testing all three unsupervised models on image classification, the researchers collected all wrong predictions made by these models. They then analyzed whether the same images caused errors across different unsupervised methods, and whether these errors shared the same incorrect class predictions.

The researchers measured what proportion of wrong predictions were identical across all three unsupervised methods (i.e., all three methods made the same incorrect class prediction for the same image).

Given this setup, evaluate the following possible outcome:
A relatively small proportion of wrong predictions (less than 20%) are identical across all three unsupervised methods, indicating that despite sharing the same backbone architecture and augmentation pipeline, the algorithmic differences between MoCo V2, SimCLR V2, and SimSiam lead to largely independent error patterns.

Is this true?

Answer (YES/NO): NO